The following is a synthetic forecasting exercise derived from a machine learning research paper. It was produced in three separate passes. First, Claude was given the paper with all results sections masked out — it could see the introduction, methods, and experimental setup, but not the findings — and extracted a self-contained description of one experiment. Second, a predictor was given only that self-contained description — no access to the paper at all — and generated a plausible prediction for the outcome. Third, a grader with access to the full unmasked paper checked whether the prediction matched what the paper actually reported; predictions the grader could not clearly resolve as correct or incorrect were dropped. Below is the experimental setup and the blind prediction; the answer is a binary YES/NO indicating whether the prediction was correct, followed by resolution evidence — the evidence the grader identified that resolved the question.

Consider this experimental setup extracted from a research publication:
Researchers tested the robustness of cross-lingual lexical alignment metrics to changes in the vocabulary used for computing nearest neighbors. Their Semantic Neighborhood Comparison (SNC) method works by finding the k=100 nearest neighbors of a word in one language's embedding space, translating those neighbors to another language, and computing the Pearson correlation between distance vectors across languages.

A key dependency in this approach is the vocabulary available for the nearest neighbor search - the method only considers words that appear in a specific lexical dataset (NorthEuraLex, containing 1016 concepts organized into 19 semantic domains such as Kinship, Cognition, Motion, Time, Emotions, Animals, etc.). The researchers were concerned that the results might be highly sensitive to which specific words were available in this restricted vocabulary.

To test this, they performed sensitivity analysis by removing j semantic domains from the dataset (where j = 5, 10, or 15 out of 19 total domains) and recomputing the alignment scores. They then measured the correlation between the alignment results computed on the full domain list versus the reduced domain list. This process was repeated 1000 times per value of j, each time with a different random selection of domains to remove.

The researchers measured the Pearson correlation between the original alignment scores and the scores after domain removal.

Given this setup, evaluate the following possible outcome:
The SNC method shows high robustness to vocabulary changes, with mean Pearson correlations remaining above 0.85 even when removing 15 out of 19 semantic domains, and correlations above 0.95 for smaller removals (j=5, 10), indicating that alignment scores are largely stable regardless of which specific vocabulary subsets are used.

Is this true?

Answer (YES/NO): NO